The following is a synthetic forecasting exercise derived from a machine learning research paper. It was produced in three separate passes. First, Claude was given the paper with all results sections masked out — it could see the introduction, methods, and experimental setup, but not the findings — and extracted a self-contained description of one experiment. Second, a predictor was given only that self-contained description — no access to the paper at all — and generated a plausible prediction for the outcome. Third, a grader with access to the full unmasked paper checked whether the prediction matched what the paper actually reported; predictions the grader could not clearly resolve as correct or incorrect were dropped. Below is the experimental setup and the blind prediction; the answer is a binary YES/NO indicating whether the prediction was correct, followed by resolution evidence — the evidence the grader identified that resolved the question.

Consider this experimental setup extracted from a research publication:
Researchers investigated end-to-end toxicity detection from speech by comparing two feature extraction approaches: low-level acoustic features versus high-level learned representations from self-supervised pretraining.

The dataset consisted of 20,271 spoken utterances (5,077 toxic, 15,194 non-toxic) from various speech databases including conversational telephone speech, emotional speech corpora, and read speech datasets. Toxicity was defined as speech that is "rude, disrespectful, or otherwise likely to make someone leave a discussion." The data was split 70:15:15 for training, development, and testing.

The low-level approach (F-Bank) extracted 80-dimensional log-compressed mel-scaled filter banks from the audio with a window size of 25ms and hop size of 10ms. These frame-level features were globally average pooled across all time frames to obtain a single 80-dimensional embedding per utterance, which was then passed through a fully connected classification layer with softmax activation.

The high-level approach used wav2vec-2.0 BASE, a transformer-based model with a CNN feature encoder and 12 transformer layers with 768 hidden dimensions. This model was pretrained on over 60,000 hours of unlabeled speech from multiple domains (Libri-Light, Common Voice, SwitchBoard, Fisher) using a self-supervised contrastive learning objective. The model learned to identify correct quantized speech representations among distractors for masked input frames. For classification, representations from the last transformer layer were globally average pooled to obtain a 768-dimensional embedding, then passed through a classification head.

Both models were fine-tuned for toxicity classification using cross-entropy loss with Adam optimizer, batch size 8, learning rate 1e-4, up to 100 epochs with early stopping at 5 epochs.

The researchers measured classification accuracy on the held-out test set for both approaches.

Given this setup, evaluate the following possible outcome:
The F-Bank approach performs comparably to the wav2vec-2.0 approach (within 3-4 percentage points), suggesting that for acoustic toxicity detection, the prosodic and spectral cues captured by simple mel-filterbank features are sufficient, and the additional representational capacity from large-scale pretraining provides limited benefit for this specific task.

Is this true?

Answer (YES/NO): NO